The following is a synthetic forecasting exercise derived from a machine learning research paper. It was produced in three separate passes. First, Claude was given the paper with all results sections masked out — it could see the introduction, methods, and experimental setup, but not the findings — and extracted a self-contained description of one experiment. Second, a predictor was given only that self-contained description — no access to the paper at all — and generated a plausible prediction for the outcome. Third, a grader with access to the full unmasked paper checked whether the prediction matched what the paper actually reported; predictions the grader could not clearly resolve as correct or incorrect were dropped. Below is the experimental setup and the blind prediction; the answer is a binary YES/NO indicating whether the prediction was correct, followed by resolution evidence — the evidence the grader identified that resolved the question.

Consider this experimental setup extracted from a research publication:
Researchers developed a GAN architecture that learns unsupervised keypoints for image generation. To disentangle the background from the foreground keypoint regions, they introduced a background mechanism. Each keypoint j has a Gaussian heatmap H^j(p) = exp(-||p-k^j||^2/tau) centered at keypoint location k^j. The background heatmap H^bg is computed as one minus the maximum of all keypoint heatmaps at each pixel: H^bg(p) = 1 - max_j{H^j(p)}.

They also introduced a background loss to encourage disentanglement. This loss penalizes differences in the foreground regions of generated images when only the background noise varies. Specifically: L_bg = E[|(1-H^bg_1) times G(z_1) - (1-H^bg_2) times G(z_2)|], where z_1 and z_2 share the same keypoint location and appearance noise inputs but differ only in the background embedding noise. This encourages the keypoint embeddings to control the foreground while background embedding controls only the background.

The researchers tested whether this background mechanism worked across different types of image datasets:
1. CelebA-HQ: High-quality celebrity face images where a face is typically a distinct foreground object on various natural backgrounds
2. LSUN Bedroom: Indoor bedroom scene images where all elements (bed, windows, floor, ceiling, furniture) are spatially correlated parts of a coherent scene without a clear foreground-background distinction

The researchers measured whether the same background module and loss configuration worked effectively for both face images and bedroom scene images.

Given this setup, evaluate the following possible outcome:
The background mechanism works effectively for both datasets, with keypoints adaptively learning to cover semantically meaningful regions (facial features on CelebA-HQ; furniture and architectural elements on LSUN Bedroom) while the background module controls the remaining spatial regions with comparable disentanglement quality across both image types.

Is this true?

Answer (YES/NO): NO